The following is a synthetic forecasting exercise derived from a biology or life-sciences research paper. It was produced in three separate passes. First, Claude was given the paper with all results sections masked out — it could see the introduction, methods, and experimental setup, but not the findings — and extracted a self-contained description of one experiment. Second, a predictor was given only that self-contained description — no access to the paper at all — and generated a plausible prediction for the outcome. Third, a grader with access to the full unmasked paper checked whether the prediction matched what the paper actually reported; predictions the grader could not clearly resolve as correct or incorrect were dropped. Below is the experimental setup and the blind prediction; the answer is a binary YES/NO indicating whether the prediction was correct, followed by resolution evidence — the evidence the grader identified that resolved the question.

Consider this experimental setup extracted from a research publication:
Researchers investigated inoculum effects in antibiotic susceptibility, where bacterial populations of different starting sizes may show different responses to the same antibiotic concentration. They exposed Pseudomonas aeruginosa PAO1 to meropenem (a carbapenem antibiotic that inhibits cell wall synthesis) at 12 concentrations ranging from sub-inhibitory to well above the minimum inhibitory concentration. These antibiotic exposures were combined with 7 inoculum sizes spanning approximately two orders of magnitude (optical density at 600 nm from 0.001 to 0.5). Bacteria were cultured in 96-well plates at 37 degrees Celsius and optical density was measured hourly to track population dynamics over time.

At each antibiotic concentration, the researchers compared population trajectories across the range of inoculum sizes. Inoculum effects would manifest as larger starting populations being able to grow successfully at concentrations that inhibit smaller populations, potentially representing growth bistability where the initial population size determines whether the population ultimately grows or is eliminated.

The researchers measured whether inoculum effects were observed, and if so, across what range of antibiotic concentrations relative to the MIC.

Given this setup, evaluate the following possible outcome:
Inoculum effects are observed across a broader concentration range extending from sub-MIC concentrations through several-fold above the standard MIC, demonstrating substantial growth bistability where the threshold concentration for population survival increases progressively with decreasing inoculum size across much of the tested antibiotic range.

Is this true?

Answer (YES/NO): NO